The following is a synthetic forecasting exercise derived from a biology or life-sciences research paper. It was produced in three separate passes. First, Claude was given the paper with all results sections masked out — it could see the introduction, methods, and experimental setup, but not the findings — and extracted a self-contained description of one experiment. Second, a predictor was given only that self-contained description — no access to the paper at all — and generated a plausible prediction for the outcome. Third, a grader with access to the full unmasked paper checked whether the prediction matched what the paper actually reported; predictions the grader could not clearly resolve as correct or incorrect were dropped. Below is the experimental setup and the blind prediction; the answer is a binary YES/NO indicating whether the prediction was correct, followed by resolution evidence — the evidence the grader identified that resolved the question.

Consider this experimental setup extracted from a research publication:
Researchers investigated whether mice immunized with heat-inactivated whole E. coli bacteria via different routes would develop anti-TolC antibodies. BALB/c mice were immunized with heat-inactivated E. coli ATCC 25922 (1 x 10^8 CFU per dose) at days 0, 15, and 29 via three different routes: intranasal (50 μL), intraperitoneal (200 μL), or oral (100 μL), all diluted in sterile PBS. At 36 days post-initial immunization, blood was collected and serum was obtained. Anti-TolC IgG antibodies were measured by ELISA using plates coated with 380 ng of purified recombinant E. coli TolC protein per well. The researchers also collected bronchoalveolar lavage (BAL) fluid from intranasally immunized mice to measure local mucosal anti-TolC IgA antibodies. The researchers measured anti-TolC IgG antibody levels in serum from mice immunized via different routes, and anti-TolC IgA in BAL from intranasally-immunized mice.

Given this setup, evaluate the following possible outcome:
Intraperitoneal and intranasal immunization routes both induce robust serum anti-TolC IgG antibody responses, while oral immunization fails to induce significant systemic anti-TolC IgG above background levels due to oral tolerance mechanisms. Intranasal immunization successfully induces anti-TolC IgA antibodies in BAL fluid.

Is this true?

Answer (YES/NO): YES